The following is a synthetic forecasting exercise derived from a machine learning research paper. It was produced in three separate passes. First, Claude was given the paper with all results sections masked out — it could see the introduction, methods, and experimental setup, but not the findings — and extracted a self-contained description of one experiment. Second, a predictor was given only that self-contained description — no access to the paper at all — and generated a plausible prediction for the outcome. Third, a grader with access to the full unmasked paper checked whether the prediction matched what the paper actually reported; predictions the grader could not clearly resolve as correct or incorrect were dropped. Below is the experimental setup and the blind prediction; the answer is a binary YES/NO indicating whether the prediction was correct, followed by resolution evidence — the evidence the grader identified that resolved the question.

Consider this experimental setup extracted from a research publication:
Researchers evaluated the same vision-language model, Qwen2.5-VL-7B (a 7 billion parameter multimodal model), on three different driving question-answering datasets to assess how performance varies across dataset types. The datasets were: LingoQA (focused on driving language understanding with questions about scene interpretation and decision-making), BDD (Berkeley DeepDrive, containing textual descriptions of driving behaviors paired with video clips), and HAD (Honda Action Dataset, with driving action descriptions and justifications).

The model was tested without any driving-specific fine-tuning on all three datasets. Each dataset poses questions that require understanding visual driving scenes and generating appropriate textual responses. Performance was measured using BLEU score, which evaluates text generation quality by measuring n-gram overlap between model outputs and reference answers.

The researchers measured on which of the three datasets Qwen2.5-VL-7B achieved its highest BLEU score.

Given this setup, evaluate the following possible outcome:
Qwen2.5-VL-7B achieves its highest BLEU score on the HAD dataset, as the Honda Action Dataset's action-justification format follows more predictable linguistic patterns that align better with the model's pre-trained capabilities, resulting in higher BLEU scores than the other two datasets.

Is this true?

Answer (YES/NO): NO